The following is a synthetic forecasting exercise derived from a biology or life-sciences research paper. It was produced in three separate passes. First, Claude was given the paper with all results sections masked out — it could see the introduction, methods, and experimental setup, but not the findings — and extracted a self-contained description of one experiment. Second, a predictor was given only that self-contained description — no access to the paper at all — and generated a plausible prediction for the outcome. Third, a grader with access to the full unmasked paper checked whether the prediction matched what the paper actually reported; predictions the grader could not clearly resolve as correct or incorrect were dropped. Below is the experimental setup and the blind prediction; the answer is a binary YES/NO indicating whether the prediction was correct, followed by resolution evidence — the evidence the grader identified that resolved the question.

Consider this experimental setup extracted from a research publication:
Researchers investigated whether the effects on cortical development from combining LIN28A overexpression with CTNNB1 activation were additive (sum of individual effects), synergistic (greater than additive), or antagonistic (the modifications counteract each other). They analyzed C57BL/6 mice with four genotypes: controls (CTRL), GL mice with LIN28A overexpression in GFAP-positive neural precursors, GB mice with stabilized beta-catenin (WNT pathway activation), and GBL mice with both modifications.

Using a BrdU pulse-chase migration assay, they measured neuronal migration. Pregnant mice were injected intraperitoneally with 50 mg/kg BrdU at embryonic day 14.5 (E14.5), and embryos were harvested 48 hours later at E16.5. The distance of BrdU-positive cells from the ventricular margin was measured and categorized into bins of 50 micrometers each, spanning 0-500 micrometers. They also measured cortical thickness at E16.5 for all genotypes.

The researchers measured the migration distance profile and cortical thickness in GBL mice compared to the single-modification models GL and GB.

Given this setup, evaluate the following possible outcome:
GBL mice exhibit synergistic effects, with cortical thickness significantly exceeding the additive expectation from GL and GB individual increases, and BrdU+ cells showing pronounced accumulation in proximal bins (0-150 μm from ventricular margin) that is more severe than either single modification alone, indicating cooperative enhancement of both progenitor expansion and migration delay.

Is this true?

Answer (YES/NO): NO